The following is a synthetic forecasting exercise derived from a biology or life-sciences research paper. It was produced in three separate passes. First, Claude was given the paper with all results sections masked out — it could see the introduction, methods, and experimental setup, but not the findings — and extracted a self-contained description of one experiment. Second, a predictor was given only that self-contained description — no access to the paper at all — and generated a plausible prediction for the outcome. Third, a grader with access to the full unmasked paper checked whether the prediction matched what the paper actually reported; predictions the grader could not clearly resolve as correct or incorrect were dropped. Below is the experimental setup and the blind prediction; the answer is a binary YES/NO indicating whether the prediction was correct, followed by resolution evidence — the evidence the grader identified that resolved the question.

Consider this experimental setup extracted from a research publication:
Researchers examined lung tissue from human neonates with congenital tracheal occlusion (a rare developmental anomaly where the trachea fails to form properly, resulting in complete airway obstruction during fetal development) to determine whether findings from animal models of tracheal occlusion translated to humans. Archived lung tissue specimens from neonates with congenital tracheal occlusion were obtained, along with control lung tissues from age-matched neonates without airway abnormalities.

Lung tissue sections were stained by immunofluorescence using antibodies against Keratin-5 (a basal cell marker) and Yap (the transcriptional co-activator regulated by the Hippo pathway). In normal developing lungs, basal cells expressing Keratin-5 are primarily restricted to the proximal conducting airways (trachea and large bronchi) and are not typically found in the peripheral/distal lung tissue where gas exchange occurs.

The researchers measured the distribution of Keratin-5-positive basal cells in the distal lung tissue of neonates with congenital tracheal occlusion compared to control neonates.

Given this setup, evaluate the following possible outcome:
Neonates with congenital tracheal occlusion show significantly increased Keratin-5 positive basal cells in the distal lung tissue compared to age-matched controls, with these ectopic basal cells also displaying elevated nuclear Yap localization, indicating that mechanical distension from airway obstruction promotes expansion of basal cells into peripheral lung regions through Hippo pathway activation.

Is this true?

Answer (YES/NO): NO